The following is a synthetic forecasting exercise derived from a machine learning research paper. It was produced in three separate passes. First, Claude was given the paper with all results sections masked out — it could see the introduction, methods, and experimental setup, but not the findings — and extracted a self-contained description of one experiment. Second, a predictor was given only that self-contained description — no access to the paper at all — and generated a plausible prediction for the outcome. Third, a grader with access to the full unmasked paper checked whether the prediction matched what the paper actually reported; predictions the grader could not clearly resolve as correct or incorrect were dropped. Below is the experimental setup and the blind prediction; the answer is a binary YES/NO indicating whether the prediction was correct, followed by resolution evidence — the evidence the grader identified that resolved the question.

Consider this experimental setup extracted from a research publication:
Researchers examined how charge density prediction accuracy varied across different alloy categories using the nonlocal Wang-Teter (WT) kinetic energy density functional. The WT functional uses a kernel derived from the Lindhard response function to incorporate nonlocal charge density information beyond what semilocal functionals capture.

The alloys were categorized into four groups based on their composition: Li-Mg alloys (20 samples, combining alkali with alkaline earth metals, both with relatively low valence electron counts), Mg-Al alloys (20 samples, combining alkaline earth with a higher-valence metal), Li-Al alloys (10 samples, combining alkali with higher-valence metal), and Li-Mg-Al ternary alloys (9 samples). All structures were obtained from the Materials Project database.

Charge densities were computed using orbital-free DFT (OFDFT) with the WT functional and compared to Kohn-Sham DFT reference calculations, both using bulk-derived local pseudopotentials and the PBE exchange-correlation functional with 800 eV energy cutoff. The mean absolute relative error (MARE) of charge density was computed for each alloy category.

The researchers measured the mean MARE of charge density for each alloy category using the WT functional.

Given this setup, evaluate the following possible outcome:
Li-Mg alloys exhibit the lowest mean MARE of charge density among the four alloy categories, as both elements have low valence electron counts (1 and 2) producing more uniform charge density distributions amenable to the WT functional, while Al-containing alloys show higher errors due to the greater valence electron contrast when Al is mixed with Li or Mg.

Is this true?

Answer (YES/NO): YES